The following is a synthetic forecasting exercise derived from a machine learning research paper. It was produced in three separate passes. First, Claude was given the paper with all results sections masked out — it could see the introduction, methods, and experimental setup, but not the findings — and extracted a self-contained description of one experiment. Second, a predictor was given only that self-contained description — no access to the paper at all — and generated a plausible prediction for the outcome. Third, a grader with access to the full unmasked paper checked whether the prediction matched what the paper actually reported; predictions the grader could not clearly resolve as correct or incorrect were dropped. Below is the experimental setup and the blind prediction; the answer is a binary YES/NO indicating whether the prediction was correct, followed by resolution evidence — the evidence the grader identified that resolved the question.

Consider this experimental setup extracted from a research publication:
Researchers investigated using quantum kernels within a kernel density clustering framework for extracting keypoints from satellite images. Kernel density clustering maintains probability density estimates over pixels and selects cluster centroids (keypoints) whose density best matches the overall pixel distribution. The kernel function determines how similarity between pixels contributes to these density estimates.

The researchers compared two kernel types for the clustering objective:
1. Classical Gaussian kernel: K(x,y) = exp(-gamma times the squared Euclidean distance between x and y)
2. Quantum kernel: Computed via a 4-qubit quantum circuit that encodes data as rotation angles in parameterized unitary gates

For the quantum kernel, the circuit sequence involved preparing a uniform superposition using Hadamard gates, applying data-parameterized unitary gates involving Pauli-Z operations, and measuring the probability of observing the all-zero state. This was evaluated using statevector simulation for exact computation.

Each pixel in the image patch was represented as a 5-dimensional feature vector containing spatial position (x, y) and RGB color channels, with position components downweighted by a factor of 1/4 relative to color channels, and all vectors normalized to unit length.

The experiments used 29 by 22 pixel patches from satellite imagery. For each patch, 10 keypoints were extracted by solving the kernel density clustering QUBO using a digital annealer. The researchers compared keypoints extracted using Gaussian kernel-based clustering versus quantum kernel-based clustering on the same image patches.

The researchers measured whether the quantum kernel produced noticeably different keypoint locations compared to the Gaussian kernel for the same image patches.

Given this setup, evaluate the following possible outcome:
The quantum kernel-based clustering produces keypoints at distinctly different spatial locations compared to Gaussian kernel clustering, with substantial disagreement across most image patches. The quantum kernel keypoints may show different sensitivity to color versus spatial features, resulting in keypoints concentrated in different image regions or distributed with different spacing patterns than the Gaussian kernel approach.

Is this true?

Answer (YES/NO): NO